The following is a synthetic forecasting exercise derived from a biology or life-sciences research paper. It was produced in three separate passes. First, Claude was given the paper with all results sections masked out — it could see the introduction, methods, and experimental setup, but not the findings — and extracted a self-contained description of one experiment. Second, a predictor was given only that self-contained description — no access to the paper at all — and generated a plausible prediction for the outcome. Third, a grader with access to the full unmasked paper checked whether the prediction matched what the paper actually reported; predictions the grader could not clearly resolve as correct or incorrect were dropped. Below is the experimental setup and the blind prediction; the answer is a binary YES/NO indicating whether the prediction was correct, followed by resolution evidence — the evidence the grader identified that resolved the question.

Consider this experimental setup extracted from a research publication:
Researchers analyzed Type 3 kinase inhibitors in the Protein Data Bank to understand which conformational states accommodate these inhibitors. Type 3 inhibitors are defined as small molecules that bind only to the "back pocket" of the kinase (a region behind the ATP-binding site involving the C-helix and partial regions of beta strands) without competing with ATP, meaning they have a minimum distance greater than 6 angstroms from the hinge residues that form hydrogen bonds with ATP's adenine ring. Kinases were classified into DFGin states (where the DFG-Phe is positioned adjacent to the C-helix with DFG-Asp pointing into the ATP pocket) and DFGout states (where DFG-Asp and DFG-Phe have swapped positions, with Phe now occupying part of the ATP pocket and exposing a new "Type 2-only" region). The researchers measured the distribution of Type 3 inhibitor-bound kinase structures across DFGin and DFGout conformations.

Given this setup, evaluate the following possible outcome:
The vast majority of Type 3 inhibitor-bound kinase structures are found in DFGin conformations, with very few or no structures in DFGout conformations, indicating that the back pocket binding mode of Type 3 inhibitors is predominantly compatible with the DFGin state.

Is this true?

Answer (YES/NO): NO